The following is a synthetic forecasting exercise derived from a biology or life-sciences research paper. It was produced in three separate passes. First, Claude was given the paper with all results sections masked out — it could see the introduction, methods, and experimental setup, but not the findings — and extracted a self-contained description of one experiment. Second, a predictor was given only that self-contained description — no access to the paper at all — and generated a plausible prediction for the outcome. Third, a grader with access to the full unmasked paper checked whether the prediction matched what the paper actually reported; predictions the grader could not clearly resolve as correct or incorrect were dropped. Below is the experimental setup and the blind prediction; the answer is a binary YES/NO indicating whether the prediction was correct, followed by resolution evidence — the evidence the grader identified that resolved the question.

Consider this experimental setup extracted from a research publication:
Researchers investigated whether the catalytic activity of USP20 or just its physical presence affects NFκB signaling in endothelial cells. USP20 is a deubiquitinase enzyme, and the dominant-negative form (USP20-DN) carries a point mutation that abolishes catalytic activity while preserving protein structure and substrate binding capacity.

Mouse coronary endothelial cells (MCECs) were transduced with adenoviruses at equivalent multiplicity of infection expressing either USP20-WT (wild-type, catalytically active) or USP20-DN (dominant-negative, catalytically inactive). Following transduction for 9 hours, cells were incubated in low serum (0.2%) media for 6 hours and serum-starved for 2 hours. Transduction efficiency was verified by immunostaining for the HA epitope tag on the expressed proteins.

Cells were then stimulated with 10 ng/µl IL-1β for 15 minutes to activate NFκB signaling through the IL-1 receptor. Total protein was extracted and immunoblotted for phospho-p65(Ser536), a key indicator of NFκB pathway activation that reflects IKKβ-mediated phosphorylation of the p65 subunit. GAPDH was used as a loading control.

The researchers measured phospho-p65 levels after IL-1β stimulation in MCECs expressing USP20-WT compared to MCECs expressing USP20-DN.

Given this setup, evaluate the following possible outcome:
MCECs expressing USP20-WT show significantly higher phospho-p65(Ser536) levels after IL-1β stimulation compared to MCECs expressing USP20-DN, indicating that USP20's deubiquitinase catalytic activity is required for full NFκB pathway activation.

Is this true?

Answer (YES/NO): NO